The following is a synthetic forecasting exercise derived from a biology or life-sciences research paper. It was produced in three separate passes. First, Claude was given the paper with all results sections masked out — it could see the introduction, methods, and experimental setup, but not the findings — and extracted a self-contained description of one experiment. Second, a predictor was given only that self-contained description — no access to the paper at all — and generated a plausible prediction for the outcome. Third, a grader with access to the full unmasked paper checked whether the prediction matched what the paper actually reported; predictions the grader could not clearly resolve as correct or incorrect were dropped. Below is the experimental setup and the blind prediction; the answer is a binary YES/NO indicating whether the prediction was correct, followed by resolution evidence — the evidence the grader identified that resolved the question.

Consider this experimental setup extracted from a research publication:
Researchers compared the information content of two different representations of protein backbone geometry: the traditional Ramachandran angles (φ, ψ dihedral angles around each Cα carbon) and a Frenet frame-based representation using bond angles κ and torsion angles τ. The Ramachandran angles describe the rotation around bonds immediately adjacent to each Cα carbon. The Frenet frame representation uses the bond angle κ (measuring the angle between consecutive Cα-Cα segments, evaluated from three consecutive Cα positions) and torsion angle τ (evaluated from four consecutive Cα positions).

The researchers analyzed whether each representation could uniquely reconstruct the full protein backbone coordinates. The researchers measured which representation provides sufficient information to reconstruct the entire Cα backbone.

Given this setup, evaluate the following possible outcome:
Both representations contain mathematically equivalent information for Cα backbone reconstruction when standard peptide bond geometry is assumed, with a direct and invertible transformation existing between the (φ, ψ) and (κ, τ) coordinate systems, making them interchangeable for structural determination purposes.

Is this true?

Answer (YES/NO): NO